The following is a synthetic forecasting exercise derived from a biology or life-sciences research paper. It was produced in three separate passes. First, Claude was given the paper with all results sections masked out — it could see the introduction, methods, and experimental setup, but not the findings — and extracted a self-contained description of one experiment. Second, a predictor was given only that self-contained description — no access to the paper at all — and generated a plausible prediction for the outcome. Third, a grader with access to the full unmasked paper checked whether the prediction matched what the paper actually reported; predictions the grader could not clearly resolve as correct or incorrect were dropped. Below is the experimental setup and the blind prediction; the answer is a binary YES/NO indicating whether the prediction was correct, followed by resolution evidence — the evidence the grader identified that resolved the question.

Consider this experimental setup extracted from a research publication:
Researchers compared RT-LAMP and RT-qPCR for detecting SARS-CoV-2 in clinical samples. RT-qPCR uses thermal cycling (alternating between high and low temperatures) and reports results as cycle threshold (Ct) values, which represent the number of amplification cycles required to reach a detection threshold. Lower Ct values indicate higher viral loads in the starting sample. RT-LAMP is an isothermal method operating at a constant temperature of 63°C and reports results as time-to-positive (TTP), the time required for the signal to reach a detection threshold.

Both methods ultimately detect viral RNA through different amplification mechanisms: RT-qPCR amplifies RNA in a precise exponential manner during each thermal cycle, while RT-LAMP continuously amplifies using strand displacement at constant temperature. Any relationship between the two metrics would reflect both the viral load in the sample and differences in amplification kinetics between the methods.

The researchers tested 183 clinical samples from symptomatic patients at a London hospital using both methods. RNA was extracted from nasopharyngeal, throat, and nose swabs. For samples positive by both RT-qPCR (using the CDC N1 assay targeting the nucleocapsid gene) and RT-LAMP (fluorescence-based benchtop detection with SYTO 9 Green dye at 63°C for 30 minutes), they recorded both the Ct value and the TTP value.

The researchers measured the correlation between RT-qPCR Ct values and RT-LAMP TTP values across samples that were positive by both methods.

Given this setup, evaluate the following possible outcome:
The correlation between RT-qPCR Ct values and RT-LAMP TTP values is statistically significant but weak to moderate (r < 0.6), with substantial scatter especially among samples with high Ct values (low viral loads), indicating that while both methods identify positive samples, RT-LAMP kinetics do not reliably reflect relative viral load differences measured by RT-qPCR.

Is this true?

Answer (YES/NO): NO